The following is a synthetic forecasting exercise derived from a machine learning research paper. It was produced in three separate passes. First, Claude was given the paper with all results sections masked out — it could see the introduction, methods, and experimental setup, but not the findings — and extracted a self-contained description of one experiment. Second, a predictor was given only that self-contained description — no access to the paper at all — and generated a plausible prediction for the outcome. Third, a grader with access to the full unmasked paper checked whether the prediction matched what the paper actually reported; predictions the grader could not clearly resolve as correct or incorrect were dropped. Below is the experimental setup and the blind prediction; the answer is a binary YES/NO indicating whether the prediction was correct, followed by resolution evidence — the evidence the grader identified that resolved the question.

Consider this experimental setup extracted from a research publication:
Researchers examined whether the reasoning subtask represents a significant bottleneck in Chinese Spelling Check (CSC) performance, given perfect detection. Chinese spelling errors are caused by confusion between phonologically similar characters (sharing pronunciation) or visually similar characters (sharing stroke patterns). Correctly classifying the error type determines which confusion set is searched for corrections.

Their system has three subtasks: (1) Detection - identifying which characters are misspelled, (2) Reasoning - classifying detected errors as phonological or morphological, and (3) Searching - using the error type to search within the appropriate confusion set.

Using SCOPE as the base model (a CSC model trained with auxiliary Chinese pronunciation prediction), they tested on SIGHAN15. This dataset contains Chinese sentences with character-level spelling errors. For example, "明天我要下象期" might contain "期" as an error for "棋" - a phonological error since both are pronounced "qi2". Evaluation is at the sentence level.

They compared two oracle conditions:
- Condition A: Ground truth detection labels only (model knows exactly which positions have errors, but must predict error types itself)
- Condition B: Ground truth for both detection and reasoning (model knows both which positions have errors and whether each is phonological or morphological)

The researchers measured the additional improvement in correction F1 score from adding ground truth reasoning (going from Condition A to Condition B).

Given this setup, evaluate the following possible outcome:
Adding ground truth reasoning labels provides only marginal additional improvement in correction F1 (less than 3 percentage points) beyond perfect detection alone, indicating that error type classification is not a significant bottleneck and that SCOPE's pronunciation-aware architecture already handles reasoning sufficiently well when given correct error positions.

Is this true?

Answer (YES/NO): YES